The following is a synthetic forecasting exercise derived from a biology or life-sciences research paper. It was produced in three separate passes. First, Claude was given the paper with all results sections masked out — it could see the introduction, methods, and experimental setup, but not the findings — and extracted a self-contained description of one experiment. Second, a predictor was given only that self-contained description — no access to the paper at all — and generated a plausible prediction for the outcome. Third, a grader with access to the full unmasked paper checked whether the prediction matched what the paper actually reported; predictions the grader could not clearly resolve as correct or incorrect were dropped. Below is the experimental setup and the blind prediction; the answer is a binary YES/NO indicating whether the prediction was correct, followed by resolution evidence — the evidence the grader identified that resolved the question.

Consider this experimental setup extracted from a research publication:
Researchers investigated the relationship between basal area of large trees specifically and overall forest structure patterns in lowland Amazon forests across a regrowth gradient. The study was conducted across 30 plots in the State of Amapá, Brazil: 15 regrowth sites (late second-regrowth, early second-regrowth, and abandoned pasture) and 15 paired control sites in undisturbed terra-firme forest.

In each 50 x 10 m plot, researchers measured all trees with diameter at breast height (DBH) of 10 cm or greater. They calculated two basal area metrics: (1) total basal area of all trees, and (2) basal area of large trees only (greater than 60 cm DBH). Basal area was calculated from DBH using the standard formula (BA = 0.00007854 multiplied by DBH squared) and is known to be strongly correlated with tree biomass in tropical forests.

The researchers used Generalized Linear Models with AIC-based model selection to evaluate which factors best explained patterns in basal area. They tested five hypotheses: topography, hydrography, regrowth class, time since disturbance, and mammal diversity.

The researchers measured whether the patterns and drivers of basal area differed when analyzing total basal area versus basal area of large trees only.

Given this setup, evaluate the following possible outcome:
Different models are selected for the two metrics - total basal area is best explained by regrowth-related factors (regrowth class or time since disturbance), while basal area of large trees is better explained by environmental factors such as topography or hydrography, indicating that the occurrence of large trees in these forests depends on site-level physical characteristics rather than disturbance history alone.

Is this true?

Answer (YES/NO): NO